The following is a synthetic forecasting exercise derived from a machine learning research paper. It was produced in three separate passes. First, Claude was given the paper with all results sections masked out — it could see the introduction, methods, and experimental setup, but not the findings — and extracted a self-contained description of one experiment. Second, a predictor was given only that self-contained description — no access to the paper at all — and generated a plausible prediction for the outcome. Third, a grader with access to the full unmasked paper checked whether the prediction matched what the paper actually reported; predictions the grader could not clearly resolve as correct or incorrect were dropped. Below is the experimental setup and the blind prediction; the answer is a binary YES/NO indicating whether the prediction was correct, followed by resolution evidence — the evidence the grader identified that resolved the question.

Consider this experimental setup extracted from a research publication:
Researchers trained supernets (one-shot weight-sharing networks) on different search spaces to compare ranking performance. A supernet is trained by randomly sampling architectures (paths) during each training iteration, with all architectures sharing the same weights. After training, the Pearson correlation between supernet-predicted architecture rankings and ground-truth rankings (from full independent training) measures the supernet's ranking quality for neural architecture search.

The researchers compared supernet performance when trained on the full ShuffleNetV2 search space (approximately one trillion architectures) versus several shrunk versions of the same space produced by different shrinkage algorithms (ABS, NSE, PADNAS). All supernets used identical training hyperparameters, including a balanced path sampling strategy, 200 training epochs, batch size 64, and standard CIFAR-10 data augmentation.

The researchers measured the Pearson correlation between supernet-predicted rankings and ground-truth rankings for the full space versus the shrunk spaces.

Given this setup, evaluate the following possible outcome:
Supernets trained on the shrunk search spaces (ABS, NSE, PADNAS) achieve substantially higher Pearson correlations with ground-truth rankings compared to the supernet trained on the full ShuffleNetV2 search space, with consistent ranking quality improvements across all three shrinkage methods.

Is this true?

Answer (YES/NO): NO